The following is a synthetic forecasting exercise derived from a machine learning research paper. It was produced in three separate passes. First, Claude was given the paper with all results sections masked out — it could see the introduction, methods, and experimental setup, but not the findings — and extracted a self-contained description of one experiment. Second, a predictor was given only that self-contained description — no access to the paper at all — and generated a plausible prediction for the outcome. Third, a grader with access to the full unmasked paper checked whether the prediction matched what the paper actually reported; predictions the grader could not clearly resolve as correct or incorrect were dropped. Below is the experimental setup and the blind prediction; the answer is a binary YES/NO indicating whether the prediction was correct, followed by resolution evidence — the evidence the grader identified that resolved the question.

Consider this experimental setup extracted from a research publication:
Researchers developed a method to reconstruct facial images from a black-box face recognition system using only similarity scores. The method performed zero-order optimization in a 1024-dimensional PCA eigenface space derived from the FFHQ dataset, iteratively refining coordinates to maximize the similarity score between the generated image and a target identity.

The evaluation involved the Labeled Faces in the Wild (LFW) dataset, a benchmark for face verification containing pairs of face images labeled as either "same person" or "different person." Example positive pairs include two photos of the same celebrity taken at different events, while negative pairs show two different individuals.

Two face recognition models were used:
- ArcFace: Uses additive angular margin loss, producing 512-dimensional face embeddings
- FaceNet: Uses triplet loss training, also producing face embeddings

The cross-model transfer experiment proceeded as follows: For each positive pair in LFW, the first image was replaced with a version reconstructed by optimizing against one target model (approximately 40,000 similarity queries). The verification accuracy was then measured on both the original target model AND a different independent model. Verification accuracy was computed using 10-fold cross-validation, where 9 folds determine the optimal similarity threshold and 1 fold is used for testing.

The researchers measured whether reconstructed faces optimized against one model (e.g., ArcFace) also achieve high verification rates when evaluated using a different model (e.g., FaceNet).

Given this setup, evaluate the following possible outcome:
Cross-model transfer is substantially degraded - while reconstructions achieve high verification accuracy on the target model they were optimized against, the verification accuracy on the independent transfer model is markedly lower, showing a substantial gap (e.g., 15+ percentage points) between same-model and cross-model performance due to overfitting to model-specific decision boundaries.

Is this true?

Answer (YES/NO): NO